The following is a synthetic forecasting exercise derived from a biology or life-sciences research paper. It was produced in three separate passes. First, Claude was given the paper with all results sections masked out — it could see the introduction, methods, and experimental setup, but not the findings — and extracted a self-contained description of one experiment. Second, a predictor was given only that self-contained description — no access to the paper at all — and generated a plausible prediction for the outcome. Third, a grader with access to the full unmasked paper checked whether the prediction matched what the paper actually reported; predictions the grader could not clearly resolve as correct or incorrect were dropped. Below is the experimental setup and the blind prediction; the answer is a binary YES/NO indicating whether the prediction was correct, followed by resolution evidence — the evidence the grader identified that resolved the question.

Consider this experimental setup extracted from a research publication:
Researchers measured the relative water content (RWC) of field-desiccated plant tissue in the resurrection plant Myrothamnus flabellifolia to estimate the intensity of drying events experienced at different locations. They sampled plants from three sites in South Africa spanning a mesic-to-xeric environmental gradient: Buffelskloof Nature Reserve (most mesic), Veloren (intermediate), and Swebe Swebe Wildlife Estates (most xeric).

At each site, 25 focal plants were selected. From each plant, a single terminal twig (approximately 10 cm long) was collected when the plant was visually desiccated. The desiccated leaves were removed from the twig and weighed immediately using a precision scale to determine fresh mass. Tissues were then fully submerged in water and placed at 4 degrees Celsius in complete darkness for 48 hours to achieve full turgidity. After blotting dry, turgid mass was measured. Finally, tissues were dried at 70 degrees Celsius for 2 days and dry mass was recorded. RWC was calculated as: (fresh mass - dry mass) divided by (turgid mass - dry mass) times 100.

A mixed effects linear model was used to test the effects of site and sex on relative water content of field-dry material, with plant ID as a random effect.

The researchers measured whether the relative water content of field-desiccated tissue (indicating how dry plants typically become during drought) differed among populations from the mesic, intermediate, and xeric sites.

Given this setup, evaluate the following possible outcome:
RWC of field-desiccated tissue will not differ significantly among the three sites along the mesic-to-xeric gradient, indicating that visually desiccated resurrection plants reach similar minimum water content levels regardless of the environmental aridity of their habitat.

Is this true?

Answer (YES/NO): YES